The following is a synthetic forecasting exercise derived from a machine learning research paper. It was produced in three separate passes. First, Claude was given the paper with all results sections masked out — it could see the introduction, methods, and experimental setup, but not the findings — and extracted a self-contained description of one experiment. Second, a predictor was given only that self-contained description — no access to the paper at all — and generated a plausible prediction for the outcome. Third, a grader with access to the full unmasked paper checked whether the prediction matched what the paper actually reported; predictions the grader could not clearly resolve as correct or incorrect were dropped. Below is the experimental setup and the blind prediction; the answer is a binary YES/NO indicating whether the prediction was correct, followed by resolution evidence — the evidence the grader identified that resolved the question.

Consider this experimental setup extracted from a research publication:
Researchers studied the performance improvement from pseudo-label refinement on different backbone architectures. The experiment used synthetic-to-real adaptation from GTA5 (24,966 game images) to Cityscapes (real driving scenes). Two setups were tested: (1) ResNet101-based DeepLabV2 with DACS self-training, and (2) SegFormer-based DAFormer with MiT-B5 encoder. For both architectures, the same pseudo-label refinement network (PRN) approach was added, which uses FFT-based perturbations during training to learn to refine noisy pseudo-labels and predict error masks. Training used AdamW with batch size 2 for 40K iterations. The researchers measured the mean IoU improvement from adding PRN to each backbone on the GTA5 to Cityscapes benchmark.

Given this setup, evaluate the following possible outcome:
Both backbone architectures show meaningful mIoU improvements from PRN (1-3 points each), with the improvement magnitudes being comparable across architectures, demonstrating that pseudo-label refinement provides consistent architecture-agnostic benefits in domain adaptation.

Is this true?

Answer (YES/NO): NO